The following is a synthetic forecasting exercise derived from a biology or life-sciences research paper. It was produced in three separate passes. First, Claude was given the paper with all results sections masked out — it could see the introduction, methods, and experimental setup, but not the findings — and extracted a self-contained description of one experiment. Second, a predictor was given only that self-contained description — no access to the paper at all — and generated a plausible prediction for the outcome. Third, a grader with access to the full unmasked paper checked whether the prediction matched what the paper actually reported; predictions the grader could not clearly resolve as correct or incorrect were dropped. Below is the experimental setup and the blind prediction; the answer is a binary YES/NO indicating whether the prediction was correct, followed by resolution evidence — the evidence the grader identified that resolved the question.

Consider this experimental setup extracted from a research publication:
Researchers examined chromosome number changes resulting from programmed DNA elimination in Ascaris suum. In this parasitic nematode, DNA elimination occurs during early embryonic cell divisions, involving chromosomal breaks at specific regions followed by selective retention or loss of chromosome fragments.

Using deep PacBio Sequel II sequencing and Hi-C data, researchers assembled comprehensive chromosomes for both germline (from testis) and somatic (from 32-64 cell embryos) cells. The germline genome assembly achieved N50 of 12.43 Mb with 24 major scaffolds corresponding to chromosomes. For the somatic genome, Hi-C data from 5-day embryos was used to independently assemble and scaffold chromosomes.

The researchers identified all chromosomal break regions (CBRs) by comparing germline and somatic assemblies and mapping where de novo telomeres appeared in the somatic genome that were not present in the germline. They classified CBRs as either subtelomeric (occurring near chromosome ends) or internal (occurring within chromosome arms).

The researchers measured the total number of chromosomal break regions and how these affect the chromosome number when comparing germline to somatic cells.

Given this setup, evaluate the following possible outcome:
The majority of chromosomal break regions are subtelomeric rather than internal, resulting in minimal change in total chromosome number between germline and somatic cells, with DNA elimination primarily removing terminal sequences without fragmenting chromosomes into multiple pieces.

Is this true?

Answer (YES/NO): NO